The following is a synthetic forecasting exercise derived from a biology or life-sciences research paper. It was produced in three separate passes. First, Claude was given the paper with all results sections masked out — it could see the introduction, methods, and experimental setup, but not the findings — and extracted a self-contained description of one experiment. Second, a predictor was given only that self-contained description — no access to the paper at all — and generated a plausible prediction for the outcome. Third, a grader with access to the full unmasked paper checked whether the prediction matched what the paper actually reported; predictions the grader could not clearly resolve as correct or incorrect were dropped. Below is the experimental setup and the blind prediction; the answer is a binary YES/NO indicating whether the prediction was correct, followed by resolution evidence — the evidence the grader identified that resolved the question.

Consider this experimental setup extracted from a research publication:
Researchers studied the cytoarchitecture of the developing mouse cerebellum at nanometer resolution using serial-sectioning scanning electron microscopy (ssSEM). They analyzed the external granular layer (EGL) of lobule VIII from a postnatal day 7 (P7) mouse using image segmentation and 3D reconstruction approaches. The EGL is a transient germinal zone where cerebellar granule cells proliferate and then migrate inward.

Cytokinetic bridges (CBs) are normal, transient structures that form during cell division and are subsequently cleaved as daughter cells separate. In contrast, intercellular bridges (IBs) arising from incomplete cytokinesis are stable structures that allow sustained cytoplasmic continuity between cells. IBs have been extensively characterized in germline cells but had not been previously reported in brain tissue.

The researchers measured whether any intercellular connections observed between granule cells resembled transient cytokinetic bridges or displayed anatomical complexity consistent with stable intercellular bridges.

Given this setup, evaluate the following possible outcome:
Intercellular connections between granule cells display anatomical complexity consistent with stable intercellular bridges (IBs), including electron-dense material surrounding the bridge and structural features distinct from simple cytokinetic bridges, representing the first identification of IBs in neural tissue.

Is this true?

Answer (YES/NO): NO